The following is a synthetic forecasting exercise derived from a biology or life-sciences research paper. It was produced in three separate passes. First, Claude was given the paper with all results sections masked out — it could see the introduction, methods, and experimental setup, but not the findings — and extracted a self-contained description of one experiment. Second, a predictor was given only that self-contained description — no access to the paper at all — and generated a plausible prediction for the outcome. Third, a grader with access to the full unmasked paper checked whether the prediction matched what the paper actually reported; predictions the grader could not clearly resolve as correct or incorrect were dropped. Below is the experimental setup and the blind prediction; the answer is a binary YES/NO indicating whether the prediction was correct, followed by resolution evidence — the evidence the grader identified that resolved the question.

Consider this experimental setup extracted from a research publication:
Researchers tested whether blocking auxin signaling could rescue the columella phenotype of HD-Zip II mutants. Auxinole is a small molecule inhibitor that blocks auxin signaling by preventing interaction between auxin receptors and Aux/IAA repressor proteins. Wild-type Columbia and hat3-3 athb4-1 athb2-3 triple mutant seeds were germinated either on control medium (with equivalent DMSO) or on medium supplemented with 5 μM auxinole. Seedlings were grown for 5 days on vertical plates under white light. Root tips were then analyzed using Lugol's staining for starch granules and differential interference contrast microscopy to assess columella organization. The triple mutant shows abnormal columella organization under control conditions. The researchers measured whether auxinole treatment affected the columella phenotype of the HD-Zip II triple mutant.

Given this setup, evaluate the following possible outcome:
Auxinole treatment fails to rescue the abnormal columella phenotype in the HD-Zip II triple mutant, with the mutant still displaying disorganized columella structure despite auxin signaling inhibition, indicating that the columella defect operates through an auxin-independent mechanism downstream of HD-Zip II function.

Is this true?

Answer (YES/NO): NO